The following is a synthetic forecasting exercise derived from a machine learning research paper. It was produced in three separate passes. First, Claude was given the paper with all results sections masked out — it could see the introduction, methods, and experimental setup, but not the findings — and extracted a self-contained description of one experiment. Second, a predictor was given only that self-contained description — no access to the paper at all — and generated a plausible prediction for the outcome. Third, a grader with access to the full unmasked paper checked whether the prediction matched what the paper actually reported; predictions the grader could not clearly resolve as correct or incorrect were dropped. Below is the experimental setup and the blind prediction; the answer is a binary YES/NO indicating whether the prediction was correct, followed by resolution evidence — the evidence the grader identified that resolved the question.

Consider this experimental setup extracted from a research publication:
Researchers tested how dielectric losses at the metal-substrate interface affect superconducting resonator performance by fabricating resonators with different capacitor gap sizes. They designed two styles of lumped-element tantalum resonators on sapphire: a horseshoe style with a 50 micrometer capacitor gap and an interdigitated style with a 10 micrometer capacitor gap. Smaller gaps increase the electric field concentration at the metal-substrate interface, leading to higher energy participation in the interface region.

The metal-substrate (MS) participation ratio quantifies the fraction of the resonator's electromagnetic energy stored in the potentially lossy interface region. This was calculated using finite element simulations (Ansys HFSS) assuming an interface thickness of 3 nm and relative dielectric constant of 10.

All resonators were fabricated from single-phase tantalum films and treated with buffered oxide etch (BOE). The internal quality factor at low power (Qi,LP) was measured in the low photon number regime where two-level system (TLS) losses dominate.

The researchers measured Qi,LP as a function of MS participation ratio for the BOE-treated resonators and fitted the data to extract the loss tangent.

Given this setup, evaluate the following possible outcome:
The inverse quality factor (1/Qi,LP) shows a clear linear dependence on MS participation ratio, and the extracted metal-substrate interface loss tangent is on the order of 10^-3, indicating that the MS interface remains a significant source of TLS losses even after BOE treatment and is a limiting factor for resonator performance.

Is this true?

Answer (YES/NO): YES